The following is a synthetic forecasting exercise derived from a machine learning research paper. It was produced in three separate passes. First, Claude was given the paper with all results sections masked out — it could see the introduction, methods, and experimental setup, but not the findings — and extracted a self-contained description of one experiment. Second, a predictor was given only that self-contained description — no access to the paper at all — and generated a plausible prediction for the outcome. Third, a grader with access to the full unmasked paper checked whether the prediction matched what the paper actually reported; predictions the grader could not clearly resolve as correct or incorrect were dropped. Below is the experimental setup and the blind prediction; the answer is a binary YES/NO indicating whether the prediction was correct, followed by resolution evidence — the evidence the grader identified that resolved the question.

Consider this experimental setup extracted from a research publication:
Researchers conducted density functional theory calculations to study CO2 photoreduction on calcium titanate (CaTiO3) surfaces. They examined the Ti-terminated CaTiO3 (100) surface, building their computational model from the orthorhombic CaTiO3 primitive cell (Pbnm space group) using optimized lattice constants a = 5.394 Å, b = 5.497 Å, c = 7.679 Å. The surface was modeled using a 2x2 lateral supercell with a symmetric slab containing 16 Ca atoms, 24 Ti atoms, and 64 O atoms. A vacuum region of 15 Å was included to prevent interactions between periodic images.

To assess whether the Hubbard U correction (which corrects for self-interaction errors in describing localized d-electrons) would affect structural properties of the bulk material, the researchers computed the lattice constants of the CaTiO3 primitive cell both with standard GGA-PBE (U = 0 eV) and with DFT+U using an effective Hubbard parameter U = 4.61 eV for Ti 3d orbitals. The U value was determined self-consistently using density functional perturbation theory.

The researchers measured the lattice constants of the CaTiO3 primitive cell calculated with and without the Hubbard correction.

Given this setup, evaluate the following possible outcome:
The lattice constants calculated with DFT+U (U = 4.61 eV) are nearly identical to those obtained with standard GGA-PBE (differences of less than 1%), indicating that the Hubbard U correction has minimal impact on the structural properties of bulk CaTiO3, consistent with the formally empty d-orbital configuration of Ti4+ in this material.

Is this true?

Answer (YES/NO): YES